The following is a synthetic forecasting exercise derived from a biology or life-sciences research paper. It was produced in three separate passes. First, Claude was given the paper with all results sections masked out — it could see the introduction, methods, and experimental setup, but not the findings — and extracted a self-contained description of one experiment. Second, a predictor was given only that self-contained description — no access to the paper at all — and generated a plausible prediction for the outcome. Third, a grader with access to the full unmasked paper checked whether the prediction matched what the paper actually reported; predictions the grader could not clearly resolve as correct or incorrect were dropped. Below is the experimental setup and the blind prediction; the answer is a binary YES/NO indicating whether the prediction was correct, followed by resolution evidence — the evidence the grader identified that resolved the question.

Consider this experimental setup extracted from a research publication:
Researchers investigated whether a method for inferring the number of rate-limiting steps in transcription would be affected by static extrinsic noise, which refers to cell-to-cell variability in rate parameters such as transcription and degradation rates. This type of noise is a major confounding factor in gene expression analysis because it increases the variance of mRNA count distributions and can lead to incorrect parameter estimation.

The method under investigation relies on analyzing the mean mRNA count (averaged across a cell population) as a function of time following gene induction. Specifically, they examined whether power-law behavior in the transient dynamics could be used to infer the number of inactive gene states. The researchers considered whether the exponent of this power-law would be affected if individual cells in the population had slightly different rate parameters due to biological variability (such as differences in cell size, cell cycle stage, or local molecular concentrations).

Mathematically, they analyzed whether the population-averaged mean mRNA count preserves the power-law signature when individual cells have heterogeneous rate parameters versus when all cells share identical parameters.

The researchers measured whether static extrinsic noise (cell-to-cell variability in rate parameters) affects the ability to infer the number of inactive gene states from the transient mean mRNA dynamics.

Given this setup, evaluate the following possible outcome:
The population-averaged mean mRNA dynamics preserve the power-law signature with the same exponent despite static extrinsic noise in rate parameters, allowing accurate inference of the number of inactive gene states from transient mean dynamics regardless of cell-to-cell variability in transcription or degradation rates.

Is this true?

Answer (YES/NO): YES